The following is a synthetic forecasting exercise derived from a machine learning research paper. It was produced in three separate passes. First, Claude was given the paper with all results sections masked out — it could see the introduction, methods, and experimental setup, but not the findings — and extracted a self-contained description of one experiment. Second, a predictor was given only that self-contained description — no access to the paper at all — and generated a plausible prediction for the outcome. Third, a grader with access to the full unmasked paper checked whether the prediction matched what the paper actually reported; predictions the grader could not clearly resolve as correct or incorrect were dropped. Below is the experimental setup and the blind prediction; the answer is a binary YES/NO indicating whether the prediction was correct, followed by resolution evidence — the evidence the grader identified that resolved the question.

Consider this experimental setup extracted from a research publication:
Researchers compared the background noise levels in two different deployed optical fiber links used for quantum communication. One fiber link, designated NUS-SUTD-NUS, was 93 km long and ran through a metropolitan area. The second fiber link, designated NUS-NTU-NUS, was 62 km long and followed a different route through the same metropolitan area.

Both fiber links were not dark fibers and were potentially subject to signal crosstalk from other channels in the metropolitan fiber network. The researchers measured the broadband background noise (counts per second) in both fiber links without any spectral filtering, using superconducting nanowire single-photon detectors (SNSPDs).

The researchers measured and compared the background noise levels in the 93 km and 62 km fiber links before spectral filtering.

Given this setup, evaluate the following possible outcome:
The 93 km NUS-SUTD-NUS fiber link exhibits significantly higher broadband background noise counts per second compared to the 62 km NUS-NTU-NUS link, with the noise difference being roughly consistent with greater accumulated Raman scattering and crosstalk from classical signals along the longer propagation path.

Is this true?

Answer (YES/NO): NO